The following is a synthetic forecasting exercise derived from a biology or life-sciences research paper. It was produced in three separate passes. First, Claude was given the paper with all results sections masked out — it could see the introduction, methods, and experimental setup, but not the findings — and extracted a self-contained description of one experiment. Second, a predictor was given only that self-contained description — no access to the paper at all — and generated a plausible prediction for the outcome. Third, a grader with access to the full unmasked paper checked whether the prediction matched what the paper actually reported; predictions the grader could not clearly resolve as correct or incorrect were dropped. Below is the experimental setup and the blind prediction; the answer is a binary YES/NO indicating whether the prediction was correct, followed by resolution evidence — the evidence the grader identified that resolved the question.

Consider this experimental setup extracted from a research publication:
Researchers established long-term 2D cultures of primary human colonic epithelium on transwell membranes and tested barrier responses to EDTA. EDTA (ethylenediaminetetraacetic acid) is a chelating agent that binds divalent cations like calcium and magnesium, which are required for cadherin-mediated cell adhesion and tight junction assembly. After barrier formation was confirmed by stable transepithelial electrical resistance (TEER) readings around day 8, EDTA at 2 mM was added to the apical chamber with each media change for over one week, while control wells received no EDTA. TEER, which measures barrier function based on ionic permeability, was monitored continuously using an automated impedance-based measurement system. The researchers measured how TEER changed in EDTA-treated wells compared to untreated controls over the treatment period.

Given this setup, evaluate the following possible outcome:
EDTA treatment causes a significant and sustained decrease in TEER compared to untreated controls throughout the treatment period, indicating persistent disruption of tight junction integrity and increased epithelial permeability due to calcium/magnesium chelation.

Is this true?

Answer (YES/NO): YES